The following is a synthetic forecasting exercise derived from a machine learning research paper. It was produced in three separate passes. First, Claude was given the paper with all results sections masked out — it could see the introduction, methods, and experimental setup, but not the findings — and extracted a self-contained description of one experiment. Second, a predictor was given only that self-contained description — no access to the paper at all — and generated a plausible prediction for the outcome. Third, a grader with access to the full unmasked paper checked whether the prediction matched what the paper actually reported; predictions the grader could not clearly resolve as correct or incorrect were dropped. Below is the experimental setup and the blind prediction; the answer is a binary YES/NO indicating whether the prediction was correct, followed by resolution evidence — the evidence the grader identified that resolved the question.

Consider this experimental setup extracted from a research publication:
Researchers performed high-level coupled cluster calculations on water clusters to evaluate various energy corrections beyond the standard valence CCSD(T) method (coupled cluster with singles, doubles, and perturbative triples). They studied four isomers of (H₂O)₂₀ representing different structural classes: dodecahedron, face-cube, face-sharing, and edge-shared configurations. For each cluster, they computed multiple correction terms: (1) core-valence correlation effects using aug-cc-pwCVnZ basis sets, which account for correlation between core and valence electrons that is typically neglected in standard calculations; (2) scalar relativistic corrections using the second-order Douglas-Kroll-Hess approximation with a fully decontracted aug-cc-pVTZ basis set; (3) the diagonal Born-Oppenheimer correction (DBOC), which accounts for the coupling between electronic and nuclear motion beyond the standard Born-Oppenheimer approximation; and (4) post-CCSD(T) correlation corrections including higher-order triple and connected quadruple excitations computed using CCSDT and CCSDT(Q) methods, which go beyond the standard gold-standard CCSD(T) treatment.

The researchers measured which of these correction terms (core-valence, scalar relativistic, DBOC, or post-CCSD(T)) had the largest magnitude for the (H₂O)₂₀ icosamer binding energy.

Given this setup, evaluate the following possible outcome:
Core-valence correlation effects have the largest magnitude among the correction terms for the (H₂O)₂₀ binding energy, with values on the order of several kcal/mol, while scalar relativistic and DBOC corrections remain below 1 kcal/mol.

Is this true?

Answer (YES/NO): NO